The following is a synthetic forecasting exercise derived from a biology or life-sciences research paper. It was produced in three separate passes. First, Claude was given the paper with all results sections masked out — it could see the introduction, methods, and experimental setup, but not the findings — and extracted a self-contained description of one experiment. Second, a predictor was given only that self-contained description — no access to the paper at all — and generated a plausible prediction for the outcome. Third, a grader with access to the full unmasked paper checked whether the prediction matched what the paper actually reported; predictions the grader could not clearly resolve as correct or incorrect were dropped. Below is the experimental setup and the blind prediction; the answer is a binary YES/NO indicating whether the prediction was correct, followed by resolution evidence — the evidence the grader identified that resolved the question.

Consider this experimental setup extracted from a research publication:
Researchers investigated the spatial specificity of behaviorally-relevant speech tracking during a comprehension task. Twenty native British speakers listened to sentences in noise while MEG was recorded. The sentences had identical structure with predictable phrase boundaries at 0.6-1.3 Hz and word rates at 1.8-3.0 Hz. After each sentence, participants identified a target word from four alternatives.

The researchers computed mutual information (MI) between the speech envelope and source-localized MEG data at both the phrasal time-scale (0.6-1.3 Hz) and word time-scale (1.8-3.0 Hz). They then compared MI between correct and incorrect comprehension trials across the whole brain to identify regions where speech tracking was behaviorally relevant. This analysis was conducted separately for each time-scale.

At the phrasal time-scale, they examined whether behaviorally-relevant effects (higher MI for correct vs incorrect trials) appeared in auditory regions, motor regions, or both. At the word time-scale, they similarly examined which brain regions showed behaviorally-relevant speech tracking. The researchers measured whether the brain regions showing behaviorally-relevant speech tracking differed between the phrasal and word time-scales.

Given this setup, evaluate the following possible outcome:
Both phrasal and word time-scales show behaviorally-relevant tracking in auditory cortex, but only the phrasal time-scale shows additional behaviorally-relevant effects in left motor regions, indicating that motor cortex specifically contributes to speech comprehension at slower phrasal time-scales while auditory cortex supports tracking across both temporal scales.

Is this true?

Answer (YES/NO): YES